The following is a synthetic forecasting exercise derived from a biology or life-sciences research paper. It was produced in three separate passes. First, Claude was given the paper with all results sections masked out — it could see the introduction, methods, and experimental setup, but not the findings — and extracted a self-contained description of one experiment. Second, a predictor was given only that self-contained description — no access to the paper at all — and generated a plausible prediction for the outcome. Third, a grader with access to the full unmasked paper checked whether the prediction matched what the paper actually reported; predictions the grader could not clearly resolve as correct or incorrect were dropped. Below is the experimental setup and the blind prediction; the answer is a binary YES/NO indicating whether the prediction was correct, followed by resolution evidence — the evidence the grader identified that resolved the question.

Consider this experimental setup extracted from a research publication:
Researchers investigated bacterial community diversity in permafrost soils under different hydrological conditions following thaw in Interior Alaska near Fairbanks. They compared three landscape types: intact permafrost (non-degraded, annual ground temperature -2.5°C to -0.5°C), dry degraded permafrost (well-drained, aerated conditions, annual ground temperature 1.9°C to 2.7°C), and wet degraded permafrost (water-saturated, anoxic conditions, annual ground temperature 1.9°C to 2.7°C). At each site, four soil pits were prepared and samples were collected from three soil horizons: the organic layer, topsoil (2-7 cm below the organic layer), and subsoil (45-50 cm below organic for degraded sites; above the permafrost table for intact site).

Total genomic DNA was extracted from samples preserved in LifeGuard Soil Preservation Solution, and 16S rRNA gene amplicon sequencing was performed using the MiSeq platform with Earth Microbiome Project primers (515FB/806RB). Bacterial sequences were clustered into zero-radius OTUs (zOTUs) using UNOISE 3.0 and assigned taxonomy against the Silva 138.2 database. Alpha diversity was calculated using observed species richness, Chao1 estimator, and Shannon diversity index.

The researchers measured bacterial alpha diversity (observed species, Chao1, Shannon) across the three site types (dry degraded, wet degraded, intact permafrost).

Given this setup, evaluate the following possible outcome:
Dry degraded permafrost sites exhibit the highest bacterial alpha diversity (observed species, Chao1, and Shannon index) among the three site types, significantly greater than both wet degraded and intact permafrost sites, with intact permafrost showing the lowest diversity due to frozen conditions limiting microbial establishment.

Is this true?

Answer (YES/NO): NO